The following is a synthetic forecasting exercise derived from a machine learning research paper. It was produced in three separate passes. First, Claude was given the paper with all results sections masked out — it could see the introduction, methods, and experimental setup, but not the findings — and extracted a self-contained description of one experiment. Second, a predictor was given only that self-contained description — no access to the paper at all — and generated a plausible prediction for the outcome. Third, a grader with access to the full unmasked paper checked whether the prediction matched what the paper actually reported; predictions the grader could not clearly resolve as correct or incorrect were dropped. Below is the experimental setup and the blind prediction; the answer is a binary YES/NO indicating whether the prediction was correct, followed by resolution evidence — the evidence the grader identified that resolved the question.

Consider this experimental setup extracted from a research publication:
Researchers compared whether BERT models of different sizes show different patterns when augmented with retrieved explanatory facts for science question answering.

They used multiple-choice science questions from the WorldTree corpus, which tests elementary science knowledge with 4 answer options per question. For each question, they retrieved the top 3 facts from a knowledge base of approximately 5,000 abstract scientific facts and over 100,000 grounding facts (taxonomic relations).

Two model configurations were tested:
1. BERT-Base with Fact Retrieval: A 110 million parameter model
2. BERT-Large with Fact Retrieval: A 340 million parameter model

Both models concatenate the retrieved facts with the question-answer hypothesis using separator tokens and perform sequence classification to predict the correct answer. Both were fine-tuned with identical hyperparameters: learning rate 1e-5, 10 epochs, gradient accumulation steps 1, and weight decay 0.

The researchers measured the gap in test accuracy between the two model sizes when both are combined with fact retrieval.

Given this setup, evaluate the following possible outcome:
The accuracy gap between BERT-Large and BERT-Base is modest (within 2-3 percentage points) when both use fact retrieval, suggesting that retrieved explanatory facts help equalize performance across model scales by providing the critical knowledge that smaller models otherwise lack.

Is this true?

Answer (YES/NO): NO